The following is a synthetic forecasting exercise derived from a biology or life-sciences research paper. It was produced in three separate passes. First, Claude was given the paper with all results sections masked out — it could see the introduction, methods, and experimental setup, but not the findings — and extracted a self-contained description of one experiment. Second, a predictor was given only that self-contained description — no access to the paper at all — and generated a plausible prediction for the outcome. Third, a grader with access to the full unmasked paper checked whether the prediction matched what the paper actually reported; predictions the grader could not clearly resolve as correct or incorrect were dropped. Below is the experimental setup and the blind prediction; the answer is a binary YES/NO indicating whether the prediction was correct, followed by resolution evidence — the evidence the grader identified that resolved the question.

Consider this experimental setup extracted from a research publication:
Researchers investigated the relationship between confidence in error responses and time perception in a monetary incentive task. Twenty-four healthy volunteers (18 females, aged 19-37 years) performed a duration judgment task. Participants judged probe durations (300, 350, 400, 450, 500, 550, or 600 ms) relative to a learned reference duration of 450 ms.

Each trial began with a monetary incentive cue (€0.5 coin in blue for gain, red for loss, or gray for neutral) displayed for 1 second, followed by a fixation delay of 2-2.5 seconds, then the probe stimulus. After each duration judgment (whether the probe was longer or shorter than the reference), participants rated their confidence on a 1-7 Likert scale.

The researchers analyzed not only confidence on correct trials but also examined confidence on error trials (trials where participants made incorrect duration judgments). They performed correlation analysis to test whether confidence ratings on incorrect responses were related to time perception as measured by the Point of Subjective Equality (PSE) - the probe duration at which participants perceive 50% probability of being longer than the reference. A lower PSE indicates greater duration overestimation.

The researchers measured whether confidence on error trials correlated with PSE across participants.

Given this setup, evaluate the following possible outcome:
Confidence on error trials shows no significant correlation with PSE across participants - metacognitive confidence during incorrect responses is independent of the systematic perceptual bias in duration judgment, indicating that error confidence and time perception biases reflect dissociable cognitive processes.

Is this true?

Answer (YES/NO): NO